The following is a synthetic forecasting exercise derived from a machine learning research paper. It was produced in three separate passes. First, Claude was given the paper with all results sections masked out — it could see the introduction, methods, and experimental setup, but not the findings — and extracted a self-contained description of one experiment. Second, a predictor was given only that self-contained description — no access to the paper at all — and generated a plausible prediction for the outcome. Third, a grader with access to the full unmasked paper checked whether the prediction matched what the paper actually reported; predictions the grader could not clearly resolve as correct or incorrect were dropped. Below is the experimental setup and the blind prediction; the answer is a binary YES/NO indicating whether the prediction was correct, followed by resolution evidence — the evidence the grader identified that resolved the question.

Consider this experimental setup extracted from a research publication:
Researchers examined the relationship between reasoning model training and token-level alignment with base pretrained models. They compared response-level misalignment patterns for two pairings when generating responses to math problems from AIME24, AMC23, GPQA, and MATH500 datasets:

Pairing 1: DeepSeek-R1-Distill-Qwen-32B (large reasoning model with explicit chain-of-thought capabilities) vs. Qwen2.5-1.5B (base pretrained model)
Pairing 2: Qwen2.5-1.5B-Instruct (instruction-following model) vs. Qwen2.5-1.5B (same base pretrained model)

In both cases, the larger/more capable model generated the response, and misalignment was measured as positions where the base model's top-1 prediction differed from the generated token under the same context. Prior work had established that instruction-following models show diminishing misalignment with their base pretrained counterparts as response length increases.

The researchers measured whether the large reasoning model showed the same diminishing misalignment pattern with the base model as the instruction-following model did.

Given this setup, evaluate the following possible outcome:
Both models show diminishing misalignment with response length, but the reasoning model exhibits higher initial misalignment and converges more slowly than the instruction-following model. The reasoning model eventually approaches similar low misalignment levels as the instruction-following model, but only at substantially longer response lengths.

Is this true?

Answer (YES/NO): NO